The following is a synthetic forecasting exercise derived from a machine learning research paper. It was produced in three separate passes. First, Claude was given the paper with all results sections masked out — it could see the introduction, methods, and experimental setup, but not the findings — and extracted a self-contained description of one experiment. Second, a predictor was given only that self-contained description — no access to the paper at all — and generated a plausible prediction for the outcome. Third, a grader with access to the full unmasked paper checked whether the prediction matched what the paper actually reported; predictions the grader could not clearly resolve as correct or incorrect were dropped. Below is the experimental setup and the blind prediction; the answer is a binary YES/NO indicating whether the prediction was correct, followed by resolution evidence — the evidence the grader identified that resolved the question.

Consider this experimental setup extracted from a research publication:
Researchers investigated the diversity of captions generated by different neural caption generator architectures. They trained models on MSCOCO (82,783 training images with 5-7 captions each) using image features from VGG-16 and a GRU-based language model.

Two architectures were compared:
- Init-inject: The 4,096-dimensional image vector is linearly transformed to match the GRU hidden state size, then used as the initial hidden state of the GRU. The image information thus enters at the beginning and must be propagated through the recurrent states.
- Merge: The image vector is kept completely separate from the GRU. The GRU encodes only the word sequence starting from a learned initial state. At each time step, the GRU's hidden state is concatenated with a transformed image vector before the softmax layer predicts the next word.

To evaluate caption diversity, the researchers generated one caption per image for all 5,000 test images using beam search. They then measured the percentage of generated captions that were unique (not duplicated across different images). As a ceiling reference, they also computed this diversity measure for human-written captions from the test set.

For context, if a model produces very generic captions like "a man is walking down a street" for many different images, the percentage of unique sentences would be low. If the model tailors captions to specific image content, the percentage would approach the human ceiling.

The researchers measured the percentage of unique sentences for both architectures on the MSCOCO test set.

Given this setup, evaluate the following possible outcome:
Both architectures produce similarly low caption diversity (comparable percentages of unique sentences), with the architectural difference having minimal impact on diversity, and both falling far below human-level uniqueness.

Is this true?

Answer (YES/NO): YES